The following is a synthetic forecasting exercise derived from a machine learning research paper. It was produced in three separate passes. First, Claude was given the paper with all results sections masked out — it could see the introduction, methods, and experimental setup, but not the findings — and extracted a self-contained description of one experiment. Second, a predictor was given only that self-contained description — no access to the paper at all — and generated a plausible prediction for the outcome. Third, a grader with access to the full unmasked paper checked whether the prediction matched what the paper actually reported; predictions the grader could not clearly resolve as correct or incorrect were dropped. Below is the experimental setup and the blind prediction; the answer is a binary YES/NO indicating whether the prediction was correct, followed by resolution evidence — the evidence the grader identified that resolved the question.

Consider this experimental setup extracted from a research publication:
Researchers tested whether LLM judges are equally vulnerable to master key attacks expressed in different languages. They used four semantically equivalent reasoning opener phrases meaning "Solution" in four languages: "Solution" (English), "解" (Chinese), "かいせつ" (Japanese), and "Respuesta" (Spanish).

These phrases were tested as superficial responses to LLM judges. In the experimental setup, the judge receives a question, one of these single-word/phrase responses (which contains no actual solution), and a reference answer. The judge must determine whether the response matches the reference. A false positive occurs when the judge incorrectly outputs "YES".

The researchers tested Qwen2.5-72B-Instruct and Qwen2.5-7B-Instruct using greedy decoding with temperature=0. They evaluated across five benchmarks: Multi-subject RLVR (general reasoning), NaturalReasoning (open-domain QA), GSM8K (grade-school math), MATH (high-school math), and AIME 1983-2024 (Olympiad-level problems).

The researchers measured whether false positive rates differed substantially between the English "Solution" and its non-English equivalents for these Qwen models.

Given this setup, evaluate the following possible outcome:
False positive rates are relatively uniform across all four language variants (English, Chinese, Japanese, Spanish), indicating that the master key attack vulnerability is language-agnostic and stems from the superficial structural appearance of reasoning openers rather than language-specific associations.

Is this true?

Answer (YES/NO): NO